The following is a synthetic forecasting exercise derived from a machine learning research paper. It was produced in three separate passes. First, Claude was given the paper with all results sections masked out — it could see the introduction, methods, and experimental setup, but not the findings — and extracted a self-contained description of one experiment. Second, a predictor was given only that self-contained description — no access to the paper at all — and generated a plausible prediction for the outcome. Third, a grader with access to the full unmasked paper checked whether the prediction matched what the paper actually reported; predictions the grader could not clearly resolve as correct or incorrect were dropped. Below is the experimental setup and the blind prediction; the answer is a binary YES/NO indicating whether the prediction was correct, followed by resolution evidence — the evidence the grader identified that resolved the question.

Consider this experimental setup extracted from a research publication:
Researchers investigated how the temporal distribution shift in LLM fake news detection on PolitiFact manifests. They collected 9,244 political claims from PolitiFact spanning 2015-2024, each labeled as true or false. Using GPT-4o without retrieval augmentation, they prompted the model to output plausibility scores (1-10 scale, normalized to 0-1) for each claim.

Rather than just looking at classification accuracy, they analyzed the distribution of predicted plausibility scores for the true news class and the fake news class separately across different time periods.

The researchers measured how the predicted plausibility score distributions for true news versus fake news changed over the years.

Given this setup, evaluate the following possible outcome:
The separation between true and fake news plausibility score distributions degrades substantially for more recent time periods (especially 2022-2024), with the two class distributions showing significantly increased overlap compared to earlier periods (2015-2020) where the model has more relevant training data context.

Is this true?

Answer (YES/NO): NO